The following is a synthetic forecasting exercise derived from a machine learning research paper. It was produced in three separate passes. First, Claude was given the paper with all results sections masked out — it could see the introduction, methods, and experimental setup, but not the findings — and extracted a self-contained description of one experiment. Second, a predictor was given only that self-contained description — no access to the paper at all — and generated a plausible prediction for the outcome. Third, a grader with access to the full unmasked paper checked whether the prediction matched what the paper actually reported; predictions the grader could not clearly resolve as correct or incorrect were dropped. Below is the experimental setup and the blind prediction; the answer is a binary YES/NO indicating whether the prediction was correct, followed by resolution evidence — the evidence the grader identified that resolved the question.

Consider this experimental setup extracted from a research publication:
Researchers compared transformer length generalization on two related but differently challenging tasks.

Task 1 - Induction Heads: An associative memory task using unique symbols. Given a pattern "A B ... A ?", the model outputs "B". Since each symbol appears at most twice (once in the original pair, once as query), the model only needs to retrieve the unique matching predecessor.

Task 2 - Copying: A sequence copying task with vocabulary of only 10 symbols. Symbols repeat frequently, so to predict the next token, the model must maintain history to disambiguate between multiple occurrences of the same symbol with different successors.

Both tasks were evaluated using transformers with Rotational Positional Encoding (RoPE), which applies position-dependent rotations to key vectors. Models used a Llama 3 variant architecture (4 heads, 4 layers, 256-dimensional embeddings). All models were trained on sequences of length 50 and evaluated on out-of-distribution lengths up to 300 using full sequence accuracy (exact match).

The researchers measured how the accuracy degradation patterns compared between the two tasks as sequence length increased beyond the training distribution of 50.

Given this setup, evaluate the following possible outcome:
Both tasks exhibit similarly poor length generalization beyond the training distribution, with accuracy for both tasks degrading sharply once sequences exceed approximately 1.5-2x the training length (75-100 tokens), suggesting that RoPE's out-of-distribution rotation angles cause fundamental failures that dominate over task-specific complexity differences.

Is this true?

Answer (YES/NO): YES